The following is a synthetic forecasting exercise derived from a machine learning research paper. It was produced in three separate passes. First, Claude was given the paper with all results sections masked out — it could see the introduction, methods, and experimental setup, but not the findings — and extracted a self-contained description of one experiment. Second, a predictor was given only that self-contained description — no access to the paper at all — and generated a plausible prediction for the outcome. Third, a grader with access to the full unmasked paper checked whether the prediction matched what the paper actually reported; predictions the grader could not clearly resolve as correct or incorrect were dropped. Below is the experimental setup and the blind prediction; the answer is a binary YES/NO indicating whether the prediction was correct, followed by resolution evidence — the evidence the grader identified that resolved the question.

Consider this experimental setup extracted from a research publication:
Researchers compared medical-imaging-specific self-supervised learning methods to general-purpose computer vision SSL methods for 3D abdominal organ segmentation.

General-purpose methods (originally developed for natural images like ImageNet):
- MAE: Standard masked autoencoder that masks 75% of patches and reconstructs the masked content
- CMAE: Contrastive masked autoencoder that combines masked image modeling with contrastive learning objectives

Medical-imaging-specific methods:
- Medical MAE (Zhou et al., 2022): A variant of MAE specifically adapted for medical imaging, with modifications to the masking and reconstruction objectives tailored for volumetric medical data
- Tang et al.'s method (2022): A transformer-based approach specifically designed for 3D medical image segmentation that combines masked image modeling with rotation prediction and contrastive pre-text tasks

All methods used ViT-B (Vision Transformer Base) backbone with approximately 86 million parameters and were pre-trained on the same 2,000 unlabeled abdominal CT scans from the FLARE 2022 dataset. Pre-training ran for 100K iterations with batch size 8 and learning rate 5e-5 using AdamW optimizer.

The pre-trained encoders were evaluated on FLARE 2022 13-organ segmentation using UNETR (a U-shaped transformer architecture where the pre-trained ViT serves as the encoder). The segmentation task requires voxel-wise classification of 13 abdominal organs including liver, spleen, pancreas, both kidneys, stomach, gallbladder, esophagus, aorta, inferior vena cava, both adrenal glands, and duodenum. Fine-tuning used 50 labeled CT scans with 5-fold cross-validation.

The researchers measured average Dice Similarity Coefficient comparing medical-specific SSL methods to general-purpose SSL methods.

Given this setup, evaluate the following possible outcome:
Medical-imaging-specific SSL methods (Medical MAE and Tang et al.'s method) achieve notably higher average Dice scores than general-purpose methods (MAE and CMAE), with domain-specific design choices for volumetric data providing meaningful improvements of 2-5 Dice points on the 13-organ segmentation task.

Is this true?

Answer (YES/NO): NO